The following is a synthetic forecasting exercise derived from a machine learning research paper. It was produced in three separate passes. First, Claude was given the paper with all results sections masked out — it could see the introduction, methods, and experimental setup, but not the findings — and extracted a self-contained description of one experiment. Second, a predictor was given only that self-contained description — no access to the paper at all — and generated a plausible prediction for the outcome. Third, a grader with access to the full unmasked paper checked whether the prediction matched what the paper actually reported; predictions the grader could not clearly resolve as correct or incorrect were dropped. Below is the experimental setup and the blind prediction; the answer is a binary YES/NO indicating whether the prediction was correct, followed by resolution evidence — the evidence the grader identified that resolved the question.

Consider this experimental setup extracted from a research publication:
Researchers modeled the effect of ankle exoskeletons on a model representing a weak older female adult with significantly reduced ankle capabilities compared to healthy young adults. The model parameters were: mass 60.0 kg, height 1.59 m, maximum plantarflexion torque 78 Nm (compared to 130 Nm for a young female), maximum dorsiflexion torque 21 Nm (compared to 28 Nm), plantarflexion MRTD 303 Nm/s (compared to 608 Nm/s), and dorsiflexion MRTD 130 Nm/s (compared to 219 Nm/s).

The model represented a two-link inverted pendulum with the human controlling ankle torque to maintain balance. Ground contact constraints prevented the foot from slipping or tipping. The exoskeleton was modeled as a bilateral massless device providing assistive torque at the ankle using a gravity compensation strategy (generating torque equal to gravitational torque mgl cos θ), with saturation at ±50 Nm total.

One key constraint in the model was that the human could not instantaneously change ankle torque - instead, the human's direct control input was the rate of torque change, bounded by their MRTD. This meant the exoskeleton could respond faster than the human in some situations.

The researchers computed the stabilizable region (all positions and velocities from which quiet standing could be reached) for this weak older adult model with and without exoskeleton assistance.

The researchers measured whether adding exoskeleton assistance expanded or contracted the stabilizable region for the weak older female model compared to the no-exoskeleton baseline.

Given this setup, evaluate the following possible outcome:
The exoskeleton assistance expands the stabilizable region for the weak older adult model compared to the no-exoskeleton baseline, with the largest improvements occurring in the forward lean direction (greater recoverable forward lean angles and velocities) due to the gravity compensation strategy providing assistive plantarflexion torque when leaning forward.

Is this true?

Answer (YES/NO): NO